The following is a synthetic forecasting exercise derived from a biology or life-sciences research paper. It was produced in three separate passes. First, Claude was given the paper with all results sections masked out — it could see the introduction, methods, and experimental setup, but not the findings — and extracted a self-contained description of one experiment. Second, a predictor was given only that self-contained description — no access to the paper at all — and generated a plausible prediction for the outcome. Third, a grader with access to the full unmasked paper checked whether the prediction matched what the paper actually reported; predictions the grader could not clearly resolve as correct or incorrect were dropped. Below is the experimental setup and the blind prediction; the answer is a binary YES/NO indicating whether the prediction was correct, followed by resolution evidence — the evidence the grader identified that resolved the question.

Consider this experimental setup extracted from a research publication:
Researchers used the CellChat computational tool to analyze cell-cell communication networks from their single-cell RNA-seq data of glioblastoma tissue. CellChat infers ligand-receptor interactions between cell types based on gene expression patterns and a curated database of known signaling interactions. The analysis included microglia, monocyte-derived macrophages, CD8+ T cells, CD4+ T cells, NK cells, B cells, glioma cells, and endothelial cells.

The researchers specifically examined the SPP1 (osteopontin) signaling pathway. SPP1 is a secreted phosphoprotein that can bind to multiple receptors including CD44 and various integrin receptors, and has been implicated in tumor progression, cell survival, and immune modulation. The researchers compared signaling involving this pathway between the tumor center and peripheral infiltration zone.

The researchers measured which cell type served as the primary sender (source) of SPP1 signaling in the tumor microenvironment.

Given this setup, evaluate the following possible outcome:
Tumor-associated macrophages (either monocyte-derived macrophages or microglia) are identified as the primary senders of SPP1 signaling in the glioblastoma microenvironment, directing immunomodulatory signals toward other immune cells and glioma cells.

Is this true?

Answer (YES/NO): NO